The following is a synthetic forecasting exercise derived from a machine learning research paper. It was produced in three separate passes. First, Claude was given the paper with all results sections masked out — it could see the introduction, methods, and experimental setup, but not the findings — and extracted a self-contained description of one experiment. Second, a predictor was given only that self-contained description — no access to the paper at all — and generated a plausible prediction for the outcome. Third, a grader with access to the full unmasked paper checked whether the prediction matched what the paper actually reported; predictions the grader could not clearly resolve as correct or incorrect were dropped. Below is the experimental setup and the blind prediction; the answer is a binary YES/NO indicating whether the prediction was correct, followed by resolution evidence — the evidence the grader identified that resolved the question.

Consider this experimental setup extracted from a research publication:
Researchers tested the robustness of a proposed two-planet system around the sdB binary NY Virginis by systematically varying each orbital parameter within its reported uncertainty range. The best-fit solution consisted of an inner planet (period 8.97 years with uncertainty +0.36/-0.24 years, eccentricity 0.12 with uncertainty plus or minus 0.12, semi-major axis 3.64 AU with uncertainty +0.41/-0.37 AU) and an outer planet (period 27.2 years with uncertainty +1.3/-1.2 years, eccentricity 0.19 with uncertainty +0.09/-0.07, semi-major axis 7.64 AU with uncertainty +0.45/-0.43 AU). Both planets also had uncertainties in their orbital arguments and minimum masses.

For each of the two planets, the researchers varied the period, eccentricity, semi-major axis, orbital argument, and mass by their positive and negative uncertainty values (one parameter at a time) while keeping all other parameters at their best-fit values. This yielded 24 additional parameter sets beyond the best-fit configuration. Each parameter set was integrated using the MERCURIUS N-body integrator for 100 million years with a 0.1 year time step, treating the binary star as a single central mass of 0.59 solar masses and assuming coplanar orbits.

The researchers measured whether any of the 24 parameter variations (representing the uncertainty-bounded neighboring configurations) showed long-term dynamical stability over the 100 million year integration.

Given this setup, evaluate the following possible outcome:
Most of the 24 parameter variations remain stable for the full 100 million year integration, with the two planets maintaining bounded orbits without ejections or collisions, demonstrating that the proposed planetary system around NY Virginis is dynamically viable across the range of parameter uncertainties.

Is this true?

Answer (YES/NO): NO